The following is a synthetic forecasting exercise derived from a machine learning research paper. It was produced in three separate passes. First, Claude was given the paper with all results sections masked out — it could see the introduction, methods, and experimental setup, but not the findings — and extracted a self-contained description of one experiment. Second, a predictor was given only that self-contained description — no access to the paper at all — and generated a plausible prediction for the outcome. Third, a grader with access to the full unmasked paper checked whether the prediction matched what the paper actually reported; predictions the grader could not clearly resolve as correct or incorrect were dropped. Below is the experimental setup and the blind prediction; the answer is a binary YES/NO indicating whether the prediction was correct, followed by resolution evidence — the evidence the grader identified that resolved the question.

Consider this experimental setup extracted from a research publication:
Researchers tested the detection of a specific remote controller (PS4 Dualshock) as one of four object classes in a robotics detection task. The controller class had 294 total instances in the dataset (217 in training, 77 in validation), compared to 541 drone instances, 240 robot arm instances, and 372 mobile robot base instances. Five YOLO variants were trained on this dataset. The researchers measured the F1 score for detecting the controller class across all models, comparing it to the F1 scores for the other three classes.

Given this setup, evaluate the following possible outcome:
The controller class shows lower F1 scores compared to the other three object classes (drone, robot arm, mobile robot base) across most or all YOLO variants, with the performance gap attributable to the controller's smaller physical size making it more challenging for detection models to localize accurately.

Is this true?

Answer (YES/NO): NO